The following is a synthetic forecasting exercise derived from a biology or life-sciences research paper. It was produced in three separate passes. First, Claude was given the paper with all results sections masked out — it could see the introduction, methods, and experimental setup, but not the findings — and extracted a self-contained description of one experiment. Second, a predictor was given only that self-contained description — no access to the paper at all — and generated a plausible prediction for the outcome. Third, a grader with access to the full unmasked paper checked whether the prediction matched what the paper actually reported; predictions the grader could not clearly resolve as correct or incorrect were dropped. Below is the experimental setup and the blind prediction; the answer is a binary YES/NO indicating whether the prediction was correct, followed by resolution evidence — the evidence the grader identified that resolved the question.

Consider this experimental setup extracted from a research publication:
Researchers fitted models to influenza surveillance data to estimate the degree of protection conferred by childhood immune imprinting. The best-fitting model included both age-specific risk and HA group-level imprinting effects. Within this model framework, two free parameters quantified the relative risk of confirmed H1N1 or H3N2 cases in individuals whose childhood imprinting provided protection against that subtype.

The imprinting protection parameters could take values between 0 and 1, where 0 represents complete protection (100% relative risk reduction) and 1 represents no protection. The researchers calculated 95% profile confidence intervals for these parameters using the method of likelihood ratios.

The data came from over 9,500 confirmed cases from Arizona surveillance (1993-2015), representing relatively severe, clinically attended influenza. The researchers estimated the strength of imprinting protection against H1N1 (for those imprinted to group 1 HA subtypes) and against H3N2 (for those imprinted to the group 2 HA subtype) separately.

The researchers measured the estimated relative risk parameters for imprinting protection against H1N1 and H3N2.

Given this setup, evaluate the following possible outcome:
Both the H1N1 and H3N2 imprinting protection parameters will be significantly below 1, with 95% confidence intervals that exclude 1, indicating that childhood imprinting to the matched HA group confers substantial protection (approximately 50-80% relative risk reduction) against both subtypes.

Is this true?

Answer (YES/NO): NO